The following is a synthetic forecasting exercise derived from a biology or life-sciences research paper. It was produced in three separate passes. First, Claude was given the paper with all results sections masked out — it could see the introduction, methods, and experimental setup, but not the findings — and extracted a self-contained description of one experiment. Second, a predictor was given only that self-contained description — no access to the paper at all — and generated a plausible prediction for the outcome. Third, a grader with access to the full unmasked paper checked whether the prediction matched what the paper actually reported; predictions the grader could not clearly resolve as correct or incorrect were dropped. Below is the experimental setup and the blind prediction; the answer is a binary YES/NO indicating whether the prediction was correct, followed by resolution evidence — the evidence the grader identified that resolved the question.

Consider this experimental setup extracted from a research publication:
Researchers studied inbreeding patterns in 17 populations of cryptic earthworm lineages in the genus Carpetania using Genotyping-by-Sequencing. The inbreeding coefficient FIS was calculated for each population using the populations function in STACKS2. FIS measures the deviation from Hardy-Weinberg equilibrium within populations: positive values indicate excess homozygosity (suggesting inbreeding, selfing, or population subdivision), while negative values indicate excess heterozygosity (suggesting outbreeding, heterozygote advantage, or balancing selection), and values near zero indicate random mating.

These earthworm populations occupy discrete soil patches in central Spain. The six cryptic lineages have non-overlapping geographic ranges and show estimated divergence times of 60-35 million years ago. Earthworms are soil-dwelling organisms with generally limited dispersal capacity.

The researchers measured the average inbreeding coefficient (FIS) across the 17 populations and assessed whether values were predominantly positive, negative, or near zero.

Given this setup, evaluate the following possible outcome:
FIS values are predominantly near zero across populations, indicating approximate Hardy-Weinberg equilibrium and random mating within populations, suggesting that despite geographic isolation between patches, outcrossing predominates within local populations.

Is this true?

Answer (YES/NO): NO